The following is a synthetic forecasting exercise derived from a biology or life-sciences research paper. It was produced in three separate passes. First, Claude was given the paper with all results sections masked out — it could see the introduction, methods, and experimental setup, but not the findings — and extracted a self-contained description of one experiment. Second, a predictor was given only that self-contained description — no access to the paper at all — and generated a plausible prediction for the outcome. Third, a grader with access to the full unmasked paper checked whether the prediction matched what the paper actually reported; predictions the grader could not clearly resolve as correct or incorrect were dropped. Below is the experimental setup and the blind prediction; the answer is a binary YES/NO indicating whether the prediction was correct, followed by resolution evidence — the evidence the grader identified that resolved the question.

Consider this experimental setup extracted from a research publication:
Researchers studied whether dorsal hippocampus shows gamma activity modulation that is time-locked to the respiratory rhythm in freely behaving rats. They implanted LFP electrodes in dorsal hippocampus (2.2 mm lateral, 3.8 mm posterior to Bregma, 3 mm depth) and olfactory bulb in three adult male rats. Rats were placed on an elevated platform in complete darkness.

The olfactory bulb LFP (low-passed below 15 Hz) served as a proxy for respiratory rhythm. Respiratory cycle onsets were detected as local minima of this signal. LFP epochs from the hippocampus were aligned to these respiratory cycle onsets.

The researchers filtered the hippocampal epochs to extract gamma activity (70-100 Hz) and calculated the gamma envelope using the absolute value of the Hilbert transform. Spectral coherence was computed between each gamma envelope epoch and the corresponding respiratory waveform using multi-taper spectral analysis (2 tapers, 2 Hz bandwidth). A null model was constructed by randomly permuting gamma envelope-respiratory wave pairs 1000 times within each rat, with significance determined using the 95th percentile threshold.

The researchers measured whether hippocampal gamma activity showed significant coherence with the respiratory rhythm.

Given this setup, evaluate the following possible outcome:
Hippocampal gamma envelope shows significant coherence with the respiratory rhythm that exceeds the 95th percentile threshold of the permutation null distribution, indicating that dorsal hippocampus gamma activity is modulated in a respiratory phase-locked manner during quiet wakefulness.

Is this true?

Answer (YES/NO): NO